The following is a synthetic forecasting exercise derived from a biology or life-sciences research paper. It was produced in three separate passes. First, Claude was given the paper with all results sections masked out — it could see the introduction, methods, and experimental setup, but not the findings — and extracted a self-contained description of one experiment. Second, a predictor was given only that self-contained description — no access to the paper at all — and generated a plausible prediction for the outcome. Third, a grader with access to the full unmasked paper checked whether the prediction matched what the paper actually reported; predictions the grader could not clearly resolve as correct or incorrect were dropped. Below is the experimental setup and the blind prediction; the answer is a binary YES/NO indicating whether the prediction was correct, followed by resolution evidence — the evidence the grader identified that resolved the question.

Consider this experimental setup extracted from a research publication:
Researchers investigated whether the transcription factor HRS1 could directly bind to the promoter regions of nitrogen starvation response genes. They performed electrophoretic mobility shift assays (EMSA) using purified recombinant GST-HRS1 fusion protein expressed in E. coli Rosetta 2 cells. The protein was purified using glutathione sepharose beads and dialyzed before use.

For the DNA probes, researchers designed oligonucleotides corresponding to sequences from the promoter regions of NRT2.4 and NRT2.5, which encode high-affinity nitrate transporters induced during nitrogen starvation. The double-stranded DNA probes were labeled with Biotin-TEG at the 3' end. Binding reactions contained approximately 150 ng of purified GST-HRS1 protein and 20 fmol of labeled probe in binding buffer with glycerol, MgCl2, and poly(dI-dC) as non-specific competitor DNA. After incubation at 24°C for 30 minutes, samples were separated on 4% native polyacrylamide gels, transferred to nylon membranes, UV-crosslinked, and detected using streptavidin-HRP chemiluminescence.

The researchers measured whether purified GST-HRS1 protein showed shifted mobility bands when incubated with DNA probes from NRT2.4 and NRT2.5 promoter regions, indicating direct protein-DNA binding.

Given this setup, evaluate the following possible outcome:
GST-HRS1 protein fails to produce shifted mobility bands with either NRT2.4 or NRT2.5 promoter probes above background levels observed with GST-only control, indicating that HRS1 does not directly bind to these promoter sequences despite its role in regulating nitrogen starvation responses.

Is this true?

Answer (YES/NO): NO